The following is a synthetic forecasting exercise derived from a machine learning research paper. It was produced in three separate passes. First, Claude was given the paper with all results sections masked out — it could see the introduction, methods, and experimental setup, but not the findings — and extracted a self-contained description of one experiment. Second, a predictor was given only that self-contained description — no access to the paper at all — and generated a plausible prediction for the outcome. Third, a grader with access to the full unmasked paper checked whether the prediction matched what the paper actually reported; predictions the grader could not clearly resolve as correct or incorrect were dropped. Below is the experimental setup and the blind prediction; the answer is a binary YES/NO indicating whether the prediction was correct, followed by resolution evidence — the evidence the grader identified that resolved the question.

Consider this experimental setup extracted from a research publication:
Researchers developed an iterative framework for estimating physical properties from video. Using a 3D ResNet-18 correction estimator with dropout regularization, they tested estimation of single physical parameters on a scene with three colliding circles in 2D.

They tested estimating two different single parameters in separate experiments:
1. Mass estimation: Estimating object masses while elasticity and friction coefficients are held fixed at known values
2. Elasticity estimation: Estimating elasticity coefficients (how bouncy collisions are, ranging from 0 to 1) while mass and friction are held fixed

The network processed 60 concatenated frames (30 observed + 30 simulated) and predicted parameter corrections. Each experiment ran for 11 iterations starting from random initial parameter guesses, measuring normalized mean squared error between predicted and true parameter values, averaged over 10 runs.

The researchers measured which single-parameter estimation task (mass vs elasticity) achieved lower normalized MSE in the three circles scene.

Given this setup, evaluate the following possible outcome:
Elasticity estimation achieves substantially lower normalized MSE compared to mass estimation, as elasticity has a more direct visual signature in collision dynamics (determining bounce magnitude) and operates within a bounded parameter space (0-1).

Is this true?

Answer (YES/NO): YES